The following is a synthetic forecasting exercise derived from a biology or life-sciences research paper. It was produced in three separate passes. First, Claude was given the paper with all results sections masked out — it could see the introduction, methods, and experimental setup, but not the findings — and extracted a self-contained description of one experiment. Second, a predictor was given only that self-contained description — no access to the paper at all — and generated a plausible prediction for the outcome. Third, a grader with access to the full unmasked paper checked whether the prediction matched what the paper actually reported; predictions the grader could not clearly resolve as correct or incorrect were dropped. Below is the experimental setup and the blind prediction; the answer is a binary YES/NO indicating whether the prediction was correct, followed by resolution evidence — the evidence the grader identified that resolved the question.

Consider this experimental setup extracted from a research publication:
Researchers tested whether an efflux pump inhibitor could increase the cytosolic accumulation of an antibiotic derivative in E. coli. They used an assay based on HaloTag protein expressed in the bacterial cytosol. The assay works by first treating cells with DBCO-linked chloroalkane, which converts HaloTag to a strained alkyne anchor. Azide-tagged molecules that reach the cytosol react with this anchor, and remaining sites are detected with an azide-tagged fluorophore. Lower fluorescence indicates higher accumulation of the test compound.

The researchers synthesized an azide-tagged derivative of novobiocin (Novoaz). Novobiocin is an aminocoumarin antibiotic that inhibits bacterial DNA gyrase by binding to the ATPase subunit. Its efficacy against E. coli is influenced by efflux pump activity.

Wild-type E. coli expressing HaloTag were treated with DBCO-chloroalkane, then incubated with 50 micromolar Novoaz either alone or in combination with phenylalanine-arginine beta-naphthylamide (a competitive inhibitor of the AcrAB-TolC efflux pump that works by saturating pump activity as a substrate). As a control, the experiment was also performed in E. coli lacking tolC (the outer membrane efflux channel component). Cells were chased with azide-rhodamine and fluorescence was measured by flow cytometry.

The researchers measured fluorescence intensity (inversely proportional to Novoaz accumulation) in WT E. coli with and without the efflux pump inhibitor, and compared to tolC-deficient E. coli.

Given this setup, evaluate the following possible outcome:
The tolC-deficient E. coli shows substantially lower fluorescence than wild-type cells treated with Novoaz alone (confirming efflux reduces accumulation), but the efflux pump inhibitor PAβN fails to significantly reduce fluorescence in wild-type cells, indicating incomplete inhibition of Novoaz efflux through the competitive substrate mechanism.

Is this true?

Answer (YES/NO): NO